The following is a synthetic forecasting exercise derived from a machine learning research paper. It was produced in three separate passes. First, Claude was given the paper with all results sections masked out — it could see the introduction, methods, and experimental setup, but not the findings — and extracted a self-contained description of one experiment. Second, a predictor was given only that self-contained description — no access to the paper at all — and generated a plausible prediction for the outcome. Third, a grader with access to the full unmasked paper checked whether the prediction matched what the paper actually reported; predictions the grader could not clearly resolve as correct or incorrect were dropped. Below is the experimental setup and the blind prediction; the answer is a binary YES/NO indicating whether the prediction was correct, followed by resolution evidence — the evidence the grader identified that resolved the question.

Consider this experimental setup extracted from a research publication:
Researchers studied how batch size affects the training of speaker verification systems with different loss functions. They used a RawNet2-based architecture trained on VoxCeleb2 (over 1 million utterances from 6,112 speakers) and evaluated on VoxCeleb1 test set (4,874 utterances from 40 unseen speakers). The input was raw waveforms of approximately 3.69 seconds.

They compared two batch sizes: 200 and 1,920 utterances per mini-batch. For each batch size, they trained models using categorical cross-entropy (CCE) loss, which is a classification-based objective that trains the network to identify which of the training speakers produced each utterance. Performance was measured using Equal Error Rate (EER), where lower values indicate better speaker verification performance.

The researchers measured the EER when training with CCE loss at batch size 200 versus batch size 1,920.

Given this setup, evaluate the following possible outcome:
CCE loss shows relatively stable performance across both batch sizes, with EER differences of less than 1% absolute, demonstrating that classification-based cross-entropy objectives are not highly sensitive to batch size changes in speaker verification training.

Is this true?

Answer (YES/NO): YES